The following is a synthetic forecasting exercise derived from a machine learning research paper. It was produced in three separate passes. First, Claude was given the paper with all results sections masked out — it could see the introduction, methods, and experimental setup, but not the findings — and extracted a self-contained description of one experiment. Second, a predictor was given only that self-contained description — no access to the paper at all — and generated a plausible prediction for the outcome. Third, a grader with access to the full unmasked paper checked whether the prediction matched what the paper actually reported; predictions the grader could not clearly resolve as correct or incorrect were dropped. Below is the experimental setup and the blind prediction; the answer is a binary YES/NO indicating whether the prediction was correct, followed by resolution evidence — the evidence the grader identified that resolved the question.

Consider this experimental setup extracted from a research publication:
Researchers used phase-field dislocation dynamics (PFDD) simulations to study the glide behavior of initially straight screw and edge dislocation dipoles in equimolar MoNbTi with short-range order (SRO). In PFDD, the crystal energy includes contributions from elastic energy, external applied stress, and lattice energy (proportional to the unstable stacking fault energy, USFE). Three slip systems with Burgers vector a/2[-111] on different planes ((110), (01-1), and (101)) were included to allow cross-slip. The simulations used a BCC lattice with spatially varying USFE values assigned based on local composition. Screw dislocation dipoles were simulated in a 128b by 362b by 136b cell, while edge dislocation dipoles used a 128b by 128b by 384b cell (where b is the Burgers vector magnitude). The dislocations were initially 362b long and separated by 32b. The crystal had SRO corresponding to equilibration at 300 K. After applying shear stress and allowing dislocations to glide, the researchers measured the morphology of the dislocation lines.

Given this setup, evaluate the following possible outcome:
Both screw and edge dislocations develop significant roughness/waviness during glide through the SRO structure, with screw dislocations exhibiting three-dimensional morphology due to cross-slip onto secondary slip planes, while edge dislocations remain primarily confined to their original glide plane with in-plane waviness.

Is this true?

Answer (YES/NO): NO